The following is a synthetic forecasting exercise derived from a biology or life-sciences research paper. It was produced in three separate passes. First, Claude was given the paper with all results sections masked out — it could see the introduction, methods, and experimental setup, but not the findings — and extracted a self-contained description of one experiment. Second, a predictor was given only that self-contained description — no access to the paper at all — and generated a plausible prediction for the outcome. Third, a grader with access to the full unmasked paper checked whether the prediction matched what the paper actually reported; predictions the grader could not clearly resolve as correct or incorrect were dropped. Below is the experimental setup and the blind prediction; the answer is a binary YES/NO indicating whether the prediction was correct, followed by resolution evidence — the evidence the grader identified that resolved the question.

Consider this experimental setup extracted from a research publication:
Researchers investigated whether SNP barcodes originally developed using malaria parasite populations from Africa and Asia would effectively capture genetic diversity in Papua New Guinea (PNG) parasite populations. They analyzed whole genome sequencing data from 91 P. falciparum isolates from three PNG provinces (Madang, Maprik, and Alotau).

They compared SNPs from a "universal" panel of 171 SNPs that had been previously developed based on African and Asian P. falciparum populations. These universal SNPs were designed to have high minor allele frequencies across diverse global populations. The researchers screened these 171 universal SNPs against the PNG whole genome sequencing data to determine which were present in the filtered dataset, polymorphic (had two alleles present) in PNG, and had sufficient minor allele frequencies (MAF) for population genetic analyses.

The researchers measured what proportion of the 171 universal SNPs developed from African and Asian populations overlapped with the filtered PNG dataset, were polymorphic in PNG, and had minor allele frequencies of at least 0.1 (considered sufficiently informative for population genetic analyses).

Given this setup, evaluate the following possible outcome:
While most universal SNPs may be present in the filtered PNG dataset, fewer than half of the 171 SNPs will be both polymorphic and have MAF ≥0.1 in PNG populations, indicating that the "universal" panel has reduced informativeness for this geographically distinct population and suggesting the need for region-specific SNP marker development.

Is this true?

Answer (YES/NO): NO